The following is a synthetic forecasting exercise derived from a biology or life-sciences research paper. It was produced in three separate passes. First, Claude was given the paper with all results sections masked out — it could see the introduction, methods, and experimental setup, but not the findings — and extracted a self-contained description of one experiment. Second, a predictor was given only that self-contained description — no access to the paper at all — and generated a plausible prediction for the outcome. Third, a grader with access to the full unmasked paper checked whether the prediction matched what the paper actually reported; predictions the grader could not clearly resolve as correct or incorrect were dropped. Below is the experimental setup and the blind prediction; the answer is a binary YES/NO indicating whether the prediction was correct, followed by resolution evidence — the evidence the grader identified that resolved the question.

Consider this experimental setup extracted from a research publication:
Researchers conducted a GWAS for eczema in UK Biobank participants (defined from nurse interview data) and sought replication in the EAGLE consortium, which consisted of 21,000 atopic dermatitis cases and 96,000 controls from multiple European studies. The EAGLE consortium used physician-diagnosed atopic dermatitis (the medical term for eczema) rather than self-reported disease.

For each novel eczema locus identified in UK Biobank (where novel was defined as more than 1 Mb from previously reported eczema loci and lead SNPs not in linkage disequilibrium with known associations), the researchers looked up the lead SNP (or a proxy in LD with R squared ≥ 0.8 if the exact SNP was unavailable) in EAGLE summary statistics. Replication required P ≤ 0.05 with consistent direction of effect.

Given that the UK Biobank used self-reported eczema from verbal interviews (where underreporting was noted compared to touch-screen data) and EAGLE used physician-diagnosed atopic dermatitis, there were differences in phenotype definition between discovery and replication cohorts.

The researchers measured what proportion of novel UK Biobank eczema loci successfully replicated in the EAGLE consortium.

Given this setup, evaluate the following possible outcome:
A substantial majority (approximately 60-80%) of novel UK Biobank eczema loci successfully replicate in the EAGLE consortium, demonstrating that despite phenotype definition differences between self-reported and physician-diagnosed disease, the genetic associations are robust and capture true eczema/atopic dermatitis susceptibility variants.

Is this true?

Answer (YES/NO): NO